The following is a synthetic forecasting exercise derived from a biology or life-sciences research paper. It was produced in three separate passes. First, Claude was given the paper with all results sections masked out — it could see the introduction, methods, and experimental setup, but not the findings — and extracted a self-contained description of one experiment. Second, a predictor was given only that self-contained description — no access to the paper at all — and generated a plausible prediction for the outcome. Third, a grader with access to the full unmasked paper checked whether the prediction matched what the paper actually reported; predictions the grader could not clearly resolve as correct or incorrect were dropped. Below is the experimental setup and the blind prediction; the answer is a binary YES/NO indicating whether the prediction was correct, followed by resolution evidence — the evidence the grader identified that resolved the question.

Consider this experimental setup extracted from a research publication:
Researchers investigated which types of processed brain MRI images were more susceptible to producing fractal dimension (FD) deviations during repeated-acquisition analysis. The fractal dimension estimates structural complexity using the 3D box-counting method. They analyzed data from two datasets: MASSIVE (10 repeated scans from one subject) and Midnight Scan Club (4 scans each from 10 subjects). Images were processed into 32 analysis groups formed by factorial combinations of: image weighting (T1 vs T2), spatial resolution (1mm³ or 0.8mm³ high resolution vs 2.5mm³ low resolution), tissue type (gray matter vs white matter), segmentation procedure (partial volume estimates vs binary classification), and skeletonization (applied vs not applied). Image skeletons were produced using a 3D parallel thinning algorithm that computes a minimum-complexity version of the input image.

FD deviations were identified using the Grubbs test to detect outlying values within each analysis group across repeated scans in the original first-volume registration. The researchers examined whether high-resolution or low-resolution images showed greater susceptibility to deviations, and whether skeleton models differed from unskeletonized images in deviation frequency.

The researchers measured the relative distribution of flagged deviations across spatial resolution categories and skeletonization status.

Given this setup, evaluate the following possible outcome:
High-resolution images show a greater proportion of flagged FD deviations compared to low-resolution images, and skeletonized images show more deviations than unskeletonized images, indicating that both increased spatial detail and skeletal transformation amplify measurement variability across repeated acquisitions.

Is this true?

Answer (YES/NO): YES